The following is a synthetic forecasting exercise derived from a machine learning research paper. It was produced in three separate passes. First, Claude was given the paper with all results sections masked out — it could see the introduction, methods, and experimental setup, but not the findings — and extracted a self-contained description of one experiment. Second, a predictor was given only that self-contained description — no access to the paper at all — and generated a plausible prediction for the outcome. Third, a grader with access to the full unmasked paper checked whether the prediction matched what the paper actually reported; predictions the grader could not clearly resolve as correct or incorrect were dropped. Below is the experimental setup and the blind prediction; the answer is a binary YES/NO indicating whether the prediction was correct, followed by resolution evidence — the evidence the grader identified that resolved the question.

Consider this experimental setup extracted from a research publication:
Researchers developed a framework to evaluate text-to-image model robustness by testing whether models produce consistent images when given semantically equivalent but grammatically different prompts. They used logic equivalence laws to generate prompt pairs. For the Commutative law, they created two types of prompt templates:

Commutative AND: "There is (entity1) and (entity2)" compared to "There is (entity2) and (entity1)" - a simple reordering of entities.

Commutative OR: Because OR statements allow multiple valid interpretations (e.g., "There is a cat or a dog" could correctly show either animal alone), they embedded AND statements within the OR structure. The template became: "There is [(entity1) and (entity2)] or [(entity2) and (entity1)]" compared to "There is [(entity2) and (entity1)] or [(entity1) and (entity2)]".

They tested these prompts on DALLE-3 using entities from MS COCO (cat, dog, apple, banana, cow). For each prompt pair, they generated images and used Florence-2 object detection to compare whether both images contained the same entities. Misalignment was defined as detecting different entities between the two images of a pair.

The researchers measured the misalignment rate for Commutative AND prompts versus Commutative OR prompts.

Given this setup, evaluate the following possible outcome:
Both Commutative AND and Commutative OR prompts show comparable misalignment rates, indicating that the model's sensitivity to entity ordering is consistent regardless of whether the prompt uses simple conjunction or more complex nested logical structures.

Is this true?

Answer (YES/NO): NO